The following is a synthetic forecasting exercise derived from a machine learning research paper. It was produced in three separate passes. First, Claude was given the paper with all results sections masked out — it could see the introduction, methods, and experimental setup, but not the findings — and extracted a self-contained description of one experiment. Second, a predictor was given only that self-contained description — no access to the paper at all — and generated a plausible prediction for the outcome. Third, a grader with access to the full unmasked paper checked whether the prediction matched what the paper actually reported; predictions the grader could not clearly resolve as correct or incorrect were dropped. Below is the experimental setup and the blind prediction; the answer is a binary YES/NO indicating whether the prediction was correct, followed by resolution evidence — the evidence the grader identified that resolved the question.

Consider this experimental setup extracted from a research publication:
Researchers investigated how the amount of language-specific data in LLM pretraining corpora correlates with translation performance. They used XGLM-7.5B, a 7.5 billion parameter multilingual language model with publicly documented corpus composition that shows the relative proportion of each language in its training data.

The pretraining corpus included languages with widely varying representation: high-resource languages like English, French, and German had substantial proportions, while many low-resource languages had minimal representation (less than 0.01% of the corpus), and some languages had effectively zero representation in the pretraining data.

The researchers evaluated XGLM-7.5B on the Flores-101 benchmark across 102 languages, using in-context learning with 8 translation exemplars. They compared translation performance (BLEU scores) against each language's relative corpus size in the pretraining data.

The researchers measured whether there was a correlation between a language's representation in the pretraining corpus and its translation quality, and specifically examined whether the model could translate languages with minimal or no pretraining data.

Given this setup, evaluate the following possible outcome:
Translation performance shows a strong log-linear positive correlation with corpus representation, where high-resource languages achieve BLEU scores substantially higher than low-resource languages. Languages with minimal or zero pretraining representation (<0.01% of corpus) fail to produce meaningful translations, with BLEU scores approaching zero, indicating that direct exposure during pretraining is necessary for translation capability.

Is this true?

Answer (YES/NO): NO